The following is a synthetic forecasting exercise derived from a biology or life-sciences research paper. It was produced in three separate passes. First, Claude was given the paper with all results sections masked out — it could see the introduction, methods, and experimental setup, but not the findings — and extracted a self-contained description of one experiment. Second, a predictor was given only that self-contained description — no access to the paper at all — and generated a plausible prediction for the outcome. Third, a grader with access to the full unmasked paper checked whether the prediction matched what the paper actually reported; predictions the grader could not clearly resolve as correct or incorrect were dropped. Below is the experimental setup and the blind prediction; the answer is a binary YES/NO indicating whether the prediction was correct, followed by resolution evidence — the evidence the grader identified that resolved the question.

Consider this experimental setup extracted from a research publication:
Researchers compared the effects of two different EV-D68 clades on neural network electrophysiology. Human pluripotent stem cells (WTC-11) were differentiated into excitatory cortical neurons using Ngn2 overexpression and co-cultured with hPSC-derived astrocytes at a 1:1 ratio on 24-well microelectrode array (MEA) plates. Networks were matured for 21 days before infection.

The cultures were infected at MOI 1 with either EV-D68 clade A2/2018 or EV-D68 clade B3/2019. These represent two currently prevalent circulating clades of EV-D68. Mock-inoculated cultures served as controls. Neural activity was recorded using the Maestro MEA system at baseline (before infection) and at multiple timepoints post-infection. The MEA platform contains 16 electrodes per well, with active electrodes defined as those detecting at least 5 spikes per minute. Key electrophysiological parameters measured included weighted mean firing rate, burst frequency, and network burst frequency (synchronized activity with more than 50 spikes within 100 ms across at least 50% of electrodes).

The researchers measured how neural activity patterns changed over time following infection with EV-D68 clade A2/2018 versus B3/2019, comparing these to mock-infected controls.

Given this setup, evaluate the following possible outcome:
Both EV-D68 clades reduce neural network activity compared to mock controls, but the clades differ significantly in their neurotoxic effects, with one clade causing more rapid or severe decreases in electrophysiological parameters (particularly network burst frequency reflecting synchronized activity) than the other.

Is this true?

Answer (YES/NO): YES